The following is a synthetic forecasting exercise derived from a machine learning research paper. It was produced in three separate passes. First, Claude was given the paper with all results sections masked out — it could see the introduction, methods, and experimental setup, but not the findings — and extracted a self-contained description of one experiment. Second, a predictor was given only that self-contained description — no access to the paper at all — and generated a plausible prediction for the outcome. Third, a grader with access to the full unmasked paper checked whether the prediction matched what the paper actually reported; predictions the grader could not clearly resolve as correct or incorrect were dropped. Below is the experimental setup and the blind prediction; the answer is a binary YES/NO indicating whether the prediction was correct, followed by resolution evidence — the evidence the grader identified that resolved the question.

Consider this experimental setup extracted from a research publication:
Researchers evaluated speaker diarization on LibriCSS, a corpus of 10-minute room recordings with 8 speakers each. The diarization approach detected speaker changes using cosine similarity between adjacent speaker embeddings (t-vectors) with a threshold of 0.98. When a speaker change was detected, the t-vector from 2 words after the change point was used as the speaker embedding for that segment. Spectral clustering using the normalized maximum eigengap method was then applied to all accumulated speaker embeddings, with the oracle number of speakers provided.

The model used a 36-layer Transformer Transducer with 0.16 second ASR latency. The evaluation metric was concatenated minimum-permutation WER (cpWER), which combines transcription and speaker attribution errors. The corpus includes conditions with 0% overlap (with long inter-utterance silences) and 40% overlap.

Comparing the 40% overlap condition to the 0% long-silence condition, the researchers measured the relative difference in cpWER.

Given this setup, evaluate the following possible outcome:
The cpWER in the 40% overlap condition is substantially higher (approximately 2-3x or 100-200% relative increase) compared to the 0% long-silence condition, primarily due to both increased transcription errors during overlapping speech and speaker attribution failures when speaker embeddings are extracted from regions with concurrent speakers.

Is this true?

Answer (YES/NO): YES